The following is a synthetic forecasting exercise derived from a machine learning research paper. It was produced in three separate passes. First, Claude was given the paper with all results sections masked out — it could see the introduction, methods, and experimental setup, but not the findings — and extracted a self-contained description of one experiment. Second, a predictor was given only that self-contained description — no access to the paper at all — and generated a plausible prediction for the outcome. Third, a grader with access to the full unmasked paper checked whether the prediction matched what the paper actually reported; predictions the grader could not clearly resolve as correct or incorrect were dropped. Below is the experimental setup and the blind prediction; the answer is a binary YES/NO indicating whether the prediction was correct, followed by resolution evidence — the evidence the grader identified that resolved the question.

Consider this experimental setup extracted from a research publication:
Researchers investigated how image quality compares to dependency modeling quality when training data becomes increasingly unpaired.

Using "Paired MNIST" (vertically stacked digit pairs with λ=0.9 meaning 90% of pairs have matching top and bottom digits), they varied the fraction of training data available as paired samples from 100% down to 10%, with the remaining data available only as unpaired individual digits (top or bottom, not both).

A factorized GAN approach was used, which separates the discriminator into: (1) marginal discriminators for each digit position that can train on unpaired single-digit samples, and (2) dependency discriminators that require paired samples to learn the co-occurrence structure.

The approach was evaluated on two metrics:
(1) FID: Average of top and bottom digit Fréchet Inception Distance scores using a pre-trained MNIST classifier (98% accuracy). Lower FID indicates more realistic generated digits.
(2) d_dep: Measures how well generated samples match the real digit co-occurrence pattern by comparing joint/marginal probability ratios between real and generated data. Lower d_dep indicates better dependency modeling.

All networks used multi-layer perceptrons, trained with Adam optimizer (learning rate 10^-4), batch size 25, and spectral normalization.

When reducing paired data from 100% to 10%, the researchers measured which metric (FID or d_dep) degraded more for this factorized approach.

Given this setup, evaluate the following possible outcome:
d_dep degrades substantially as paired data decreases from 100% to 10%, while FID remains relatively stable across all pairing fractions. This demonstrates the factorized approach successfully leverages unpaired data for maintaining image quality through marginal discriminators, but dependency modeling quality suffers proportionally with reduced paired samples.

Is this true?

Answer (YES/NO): YES